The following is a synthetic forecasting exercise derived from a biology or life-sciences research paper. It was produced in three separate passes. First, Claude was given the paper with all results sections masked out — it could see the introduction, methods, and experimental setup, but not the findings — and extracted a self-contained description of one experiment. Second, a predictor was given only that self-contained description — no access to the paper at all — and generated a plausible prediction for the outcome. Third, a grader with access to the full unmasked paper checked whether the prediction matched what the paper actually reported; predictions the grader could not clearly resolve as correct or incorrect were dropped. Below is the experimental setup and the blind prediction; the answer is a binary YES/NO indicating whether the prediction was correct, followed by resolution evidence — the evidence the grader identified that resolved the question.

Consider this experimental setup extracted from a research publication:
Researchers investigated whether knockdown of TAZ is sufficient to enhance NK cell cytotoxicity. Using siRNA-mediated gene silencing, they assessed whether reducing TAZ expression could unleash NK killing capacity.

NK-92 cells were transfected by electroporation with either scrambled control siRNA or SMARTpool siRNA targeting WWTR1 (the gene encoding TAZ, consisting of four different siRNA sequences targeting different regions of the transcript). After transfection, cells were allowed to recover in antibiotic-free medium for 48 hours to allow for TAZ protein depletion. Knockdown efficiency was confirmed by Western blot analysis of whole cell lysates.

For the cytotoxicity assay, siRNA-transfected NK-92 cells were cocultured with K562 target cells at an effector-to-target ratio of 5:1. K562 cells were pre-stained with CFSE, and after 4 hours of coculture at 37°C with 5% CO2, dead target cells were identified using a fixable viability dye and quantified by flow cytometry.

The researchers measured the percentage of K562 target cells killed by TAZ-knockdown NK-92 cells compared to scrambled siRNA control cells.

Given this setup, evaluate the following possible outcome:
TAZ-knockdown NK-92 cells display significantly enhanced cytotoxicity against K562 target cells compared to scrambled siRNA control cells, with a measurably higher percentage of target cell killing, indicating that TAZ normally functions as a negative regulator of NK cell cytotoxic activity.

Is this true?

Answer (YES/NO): YES